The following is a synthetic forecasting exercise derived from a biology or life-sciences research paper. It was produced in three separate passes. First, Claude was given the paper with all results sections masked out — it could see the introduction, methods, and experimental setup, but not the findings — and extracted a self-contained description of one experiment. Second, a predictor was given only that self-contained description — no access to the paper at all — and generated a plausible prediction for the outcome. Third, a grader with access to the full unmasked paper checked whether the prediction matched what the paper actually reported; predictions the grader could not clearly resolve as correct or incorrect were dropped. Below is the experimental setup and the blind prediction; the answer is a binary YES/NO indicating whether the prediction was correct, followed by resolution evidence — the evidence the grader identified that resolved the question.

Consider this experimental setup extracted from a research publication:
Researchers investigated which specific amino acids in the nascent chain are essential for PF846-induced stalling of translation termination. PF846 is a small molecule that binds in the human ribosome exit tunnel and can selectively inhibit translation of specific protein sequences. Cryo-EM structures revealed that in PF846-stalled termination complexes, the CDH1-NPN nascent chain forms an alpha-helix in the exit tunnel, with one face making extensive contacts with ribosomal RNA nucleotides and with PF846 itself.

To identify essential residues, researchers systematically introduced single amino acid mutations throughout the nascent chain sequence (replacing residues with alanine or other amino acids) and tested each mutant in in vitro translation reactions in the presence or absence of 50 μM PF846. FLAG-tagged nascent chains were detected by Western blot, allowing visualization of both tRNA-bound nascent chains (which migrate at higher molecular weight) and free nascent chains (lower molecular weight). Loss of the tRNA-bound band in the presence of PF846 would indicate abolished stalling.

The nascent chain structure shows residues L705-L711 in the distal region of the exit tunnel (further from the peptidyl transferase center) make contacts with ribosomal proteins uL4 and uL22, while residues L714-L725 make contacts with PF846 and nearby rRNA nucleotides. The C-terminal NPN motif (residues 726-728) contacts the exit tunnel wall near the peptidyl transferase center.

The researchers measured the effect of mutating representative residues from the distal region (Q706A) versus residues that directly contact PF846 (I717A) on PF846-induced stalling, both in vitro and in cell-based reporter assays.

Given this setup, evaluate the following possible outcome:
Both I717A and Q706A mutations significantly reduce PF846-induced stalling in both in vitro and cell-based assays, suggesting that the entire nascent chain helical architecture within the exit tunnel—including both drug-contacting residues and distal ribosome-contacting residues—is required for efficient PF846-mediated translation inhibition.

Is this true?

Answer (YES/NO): NO